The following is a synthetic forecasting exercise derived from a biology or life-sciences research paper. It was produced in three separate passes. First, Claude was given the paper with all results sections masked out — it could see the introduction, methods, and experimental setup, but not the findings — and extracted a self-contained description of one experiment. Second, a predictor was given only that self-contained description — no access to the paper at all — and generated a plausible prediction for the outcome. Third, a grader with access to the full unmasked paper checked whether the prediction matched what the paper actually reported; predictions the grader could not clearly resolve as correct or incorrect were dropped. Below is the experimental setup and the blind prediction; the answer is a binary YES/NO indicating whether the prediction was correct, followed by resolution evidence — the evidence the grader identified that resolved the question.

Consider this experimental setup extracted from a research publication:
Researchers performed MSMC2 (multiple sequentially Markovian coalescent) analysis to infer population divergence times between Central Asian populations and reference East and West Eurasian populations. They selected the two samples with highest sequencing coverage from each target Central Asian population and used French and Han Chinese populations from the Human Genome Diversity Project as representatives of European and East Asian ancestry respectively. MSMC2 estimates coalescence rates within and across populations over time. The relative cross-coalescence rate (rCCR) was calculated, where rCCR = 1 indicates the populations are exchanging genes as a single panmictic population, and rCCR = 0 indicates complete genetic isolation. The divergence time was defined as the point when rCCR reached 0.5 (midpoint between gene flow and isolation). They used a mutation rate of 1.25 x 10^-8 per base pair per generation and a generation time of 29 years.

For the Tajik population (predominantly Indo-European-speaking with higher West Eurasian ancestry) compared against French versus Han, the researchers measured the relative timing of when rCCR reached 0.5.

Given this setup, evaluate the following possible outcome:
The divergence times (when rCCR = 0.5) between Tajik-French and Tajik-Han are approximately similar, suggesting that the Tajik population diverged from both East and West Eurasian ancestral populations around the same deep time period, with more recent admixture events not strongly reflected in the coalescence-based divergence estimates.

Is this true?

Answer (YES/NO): NO